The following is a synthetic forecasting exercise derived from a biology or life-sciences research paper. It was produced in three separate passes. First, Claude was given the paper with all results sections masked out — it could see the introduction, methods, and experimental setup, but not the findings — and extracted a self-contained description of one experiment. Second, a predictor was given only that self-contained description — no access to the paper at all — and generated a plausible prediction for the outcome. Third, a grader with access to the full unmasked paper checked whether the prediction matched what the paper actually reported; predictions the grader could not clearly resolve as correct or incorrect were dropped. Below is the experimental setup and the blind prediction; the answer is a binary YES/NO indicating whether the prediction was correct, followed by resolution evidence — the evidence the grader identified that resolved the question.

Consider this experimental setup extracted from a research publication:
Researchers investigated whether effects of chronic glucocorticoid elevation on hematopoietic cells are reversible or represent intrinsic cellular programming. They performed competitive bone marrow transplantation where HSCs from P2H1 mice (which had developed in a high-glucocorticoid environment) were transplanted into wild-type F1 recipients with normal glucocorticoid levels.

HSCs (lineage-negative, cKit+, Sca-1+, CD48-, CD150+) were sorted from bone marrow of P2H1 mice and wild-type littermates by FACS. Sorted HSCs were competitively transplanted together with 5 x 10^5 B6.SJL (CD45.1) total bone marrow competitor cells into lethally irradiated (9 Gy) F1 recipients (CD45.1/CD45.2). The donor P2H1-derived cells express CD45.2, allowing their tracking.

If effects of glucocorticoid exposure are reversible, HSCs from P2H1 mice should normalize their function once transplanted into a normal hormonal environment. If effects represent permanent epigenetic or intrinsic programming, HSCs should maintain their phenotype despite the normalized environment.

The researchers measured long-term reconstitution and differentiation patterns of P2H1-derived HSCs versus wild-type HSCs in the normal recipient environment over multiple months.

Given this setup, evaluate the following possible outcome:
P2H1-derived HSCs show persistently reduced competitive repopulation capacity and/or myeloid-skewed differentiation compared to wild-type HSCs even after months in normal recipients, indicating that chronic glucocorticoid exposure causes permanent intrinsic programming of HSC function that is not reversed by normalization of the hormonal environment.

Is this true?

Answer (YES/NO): NO